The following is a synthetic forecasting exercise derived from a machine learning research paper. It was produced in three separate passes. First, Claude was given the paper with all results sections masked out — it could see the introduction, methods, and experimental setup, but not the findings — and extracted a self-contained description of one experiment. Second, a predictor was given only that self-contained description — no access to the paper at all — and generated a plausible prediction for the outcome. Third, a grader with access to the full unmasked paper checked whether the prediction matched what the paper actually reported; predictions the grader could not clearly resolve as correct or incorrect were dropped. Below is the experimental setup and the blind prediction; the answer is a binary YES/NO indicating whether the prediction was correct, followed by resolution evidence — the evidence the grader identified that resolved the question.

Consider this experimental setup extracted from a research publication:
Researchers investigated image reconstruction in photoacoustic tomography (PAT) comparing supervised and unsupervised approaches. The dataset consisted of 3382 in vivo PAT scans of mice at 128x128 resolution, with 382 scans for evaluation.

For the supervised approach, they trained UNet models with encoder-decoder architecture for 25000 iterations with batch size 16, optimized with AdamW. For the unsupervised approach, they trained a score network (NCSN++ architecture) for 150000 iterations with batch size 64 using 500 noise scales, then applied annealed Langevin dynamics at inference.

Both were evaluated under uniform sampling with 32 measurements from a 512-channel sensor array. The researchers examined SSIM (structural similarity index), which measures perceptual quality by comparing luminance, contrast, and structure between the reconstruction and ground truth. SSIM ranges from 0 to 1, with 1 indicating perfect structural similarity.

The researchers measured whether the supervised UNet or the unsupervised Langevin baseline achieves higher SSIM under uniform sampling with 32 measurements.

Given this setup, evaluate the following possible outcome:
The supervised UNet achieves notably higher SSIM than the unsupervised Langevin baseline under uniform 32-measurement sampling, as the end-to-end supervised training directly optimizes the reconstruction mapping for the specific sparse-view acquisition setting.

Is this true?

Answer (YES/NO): YES